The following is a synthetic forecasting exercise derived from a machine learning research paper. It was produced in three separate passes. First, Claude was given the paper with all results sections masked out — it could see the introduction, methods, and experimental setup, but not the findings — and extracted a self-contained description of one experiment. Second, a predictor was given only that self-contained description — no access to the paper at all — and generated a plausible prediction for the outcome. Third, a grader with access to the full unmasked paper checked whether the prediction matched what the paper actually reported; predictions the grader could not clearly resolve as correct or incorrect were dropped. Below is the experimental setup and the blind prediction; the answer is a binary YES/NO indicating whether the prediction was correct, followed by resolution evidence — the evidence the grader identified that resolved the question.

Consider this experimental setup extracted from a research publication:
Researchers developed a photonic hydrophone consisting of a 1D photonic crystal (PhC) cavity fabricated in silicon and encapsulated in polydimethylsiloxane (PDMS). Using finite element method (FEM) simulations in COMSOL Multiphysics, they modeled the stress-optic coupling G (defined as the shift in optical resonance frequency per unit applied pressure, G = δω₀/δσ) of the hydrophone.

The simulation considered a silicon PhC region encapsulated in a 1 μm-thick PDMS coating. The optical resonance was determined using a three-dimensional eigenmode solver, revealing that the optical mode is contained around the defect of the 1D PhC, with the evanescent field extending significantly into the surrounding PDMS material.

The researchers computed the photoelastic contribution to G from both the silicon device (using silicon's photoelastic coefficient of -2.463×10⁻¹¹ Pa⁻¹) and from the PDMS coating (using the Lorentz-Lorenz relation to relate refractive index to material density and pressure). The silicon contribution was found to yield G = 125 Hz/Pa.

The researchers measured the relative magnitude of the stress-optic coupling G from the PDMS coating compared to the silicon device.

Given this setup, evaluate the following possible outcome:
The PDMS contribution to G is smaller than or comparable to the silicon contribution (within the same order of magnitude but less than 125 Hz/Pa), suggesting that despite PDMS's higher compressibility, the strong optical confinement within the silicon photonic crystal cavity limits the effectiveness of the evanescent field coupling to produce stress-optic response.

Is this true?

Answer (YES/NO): NO